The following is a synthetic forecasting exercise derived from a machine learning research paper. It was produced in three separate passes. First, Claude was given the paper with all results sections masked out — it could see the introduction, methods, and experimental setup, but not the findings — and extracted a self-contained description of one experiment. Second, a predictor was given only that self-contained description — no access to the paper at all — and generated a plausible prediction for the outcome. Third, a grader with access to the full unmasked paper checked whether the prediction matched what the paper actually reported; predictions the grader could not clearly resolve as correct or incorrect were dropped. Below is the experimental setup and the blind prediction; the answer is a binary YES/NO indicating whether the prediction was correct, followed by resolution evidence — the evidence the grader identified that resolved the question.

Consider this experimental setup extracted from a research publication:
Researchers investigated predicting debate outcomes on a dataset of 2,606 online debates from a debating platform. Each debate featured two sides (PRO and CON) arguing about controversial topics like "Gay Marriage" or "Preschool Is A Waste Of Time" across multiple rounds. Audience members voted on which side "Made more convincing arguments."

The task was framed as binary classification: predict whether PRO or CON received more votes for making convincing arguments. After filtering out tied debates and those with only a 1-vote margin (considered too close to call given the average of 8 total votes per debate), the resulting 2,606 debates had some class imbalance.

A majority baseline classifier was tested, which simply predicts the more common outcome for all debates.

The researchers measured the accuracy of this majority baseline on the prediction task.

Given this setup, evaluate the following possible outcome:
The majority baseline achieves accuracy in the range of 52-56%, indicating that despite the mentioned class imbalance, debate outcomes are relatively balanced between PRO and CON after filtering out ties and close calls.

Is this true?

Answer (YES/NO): NO